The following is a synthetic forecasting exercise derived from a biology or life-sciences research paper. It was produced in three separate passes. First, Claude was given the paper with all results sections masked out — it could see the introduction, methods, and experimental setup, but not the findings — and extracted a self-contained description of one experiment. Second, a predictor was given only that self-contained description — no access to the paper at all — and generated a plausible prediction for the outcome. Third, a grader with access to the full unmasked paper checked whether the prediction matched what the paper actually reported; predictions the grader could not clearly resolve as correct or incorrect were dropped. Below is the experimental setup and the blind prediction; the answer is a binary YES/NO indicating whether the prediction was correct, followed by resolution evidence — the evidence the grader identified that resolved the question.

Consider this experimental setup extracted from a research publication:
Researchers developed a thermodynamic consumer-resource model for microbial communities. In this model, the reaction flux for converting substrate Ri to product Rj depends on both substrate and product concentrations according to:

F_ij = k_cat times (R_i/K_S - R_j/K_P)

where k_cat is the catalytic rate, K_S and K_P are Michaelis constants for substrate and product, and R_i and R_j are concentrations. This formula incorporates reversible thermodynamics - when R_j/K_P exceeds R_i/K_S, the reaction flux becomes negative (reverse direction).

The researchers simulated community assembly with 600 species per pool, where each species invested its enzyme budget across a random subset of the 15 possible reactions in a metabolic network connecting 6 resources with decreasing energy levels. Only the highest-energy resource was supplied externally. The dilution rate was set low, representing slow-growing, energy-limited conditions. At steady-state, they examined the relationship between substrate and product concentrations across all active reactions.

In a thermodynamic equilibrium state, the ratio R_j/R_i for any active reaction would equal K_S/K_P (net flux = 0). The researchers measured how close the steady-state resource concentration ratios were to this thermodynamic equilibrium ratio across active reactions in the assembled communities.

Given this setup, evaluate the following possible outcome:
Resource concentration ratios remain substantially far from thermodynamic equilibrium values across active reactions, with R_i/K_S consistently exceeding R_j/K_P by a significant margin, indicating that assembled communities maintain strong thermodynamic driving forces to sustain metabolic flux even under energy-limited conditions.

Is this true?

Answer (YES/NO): NO